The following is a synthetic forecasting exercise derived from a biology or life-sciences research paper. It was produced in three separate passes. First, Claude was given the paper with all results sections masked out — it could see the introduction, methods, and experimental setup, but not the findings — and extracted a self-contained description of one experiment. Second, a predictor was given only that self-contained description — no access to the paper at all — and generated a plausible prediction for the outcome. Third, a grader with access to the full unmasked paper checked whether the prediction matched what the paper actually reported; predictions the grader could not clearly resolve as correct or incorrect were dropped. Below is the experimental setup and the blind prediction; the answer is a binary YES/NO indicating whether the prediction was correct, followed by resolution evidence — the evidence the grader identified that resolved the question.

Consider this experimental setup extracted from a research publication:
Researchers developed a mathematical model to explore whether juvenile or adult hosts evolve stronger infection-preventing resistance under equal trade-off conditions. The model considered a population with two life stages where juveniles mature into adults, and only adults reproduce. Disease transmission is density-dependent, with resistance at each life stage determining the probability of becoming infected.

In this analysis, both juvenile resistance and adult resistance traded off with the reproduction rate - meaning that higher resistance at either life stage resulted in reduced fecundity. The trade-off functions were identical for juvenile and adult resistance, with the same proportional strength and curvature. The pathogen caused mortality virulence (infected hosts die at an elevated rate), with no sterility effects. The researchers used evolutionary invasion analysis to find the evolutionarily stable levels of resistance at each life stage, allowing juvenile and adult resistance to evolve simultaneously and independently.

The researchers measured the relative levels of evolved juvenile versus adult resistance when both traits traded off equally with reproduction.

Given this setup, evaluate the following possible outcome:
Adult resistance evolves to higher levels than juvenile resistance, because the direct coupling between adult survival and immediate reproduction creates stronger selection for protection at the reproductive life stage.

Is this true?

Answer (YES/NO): YES